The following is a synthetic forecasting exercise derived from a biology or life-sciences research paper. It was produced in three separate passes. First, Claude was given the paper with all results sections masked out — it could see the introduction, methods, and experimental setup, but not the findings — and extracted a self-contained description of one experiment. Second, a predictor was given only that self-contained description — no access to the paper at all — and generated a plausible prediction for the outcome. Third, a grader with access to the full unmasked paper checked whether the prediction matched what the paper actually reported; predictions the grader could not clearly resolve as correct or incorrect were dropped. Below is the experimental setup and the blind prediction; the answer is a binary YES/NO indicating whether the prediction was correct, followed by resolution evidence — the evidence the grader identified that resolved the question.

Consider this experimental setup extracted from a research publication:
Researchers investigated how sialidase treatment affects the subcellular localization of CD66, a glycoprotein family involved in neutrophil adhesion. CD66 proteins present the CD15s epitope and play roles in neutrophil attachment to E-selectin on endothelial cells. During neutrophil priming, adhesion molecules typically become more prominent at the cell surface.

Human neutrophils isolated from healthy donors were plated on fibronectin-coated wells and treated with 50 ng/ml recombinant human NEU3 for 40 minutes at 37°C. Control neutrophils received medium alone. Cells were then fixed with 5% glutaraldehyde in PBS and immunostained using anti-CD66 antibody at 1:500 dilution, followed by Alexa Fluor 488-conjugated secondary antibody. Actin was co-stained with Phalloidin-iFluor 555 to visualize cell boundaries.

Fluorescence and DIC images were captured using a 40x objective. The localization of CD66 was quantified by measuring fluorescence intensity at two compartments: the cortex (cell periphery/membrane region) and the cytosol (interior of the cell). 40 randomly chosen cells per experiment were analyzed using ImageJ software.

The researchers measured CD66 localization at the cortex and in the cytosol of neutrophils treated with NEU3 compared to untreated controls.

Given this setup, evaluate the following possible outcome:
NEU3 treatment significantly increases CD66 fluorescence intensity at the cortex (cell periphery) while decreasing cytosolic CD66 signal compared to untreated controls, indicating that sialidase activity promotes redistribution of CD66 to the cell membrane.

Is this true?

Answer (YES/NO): YES